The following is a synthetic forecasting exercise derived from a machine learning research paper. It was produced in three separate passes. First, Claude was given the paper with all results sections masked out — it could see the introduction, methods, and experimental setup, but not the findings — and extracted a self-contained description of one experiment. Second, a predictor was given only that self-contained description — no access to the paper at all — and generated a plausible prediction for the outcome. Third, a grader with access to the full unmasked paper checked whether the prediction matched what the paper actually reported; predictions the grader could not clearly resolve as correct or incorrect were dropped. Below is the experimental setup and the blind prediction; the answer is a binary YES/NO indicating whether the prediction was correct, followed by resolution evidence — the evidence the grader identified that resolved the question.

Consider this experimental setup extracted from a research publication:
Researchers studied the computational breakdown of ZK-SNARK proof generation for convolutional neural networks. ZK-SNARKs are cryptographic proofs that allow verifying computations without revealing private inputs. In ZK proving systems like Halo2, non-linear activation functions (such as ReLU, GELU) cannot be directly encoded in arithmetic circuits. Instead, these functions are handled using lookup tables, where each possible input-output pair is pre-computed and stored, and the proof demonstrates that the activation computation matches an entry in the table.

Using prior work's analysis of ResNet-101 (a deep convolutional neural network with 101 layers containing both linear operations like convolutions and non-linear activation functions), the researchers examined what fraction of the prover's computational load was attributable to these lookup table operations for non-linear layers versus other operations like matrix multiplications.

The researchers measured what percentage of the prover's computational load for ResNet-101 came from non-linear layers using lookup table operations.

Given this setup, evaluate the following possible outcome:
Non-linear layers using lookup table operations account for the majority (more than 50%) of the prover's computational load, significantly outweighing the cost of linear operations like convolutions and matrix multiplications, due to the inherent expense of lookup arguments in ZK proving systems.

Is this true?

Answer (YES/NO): YES